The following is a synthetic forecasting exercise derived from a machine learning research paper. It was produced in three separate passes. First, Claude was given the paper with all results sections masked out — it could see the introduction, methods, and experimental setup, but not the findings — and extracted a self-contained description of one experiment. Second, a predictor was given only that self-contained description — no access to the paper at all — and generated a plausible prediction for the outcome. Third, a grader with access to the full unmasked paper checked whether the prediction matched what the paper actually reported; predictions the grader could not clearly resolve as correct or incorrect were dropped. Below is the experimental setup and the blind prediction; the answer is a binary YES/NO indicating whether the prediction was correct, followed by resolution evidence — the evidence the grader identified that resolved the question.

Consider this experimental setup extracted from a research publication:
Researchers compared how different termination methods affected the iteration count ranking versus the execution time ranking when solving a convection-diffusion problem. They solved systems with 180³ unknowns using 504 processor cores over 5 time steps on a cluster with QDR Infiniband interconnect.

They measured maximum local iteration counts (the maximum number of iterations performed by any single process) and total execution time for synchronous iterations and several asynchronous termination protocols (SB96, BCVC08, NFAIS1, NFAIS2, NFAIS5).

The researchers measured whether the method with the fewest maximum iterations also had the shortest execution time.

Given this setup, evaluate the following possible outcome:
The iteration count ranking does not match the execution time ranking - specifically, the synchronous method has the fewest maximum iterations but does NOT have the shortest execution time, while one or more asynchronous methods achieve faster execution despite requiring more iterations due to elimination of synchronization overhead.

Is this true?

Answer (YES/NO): YES